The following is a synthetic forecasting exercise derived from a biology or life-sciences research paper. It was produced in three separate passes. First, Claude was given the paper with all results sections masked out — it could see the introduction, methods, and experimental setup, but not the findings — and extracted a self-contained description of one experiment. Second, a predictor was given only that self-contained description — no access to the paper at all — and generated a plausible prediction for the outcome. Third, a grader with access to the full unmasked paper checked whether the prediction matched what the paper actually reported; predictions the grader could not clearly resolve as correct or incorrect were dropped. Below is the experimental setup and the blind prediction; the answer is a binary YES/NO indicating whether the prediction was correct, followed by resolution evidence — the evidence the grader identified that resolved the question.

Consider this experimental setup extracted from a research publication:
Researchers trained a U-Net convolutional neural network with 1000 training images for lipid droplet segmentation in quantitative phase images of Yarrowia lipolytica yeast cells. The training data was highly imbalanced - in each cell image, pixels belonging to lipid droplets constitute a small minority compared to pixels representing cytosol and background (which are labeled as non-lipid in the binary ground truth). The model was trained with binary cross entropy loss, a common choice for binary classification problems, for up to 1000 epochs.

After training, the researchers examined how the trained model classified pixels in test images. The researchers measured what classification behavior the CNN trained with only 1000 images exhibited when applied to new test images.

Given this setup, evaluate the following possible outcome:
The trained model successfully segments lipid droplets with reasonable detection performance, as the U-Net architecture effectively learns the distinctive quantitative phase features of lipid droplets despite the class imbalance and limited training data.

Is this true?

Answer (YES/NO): NO